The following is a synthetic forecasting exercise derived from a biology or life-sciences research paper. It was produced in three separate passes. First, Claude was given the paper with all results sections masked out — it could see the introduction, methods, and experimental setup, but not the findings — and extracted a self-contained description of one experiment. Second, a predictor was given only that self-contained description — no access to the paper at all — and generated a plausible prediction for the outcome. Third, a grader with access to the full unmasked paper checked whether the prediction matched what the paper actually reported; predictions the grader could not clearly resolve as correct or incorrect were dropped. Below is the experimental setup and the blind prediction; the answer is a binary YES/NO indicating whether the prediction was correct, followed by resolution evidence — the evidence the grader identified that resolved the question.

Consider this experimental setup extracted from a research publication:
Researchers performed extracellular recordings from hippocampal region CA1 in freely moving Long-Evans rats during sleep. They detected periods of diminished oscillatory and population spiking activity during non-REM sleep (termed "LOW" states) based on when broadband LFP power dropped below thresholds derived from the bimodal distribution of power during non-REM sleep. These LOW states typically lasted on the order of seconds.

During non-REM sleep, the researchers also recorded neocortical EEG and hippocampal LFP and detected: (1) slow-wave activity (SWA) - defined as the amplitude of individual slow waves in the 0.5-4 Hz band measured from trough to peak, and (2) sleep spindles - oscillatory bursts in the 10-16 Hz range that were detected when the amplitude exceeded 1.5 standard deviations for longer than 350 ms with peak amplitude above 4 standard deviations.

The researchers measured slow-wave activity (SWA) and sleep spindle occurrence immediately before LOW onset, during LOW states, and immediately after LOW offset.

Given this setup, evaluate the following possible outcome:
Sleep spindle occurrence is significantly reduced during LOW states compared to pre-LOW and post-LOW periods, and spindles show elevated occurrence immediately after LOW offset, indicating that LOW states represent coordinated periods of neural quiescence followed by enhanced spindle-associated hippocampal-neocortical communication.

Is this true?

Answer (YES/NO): NO